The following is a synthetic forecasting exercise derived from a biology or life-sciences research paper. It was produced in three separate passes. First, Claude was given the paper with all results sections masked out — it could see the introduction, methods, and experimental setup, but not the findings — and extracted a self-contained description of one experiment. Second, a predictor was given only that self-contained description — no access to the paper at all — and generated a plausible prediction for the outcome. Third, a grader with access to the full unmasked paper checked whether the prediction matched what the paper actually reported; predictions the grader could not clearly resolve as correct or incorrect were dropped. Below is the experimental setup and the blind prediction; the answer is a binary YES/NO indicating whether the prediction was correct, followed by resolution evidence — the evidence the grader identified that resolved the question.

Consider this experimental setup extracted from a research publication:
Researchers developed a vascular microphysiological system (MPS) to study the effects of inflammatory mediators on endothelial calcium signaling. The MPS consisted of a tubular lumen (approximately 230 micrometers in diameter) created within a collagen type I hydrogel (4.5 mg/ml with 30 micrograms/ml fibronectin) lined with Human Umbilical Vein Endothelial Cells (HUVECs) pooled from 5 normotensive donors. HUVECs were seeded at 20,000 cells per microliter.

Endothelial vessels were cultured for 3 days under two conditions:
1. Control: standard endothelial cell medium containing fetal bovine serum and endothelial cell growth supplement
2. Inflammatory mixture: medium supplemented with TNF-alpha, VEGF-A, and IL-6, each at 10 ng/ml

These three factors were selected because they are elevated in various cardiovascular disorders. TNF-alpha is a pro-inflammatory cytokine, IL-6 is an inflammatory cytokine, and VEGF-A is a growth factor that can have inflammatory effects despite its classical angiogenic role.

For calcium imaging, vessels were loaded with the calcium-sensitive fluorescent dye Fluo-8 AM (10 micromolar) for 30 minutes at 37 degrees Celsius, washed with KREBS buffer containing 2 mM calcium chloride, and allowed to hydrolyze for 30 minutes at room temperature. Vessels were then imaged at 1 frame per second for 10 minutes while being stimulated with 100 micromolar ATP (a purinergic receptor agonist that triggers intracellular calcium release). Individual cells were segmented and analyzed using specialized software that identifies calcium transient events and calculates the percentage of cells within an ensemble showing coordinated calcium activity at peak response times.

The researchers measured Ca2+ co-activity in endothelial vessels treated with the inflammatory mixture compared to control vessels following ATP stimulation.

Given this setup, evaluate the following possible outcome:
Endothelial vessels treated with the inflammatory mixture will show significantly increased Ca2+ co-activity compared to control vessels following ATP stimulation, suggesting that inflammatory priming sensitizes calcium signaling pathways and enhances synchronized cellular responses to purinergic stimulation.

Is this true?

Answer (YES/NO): NO